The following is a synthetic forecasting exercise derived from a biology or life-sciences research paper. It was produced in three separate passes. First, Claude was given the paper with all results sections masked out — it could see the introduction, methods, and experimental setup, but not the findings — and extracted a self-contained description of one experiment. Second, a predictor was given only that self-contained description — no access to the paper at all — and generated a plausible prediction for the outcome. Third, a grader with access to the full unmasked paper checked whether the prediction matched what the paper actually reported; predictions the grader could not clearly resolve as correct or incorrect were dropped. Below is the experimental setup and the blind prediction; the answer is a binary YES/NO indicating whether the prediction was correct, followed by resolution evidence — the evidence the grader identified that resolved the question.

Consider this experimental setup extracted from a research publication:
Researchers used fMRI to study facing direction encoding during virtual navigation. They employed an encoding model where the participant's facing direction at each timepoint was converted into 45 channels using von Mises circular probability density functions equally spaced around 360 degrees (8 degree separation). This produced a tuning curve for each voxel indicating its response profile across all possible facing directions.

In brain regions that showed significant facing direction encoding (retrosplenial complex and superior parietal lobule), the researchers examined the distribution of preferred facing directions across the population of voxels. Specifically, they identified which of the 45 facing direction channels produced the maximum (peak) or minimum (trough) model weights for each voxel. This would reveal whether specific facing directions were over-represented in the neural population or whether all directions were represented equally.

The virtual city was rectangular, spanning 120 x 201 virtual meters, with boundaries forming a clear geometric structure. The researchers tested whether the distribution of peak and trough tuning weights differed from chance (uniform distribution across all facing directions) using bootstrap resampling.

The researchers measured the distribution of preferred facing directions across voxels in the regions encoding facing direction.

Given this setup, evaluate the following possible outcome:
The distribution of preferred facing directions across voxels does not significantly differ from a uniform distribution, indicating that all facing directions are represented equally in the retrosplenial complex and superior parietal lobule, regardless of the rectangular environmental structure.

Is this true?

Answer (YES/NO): NO